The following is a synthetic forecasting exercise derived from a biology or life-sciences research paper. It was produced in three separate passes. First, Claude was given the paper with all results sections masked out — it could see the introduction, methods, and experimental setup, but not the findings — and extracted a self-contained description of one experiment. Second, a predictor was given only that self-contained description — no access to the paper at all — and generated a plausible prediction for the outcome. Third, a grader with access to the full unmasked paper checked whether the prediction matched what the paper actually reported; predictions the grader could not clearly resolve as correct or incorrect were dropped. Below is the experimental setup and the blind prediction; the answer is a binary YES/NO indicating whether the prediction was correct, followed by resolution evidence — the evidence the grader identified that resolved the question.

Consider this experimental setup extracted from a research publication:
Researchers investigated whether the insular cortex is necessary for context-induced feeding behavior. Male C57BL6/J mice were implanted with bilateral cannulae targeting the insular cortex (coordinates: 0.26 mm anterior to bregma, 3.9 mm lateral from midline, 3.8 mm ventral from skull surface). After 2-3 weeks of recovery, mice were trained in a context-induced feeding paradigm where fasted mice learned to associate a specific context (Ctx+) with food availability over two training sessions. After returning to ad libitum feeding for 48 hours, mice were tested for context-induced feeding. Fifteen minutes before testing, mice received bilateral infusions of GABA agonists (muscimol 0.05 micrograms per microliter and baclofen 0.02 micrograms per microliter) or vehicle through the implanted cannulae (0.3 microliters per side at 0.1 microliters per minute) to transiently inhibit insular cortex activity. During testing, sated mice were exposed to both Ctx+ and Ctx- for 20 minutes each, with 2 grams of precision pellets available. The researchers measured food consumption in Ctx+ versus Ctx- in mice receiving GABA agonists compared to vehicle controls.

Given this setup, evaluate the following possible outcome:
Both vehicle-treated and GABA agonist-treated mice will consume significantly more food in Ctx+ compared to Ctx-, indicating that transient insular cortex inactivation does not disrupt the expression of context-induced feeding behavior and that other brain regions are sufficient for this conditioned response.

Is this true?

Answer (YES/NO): NO